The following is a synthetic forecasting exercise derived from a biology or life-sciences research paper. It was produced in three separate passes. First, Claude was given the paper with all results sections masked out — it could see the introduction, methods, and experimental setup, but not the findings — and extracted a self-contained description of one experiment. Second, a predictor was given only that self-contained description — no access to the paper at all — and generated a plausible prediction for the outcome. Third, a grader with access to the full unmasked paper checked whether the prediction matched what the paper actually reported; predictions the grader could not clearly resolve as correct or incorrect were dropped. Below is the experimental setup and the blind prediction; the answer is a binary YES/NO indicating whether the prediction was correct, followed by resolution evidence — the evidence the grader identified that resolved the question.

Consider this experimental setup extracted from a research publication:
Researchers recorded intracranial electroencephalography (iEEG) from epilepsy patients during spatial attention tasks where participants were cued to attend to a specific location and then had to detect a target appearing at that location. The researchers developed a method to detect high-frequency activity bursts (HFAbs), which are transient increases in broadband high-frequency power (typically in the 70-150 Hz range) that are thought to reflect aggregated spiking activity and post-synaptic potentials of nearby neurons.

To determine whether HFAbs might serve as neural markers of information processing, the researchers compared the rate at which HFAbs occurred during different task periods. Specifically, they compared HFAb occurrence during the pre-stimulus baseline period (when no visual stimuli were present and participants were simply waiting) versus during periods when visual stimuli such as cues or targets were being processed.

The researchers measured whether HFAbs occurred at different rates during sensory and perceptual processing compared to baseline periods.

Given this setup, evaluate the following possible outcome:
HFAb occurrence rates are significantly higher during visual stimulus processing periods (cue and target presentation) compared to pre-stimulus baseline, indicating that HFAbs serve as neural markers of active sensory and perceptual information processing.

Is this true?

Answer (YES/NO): YES